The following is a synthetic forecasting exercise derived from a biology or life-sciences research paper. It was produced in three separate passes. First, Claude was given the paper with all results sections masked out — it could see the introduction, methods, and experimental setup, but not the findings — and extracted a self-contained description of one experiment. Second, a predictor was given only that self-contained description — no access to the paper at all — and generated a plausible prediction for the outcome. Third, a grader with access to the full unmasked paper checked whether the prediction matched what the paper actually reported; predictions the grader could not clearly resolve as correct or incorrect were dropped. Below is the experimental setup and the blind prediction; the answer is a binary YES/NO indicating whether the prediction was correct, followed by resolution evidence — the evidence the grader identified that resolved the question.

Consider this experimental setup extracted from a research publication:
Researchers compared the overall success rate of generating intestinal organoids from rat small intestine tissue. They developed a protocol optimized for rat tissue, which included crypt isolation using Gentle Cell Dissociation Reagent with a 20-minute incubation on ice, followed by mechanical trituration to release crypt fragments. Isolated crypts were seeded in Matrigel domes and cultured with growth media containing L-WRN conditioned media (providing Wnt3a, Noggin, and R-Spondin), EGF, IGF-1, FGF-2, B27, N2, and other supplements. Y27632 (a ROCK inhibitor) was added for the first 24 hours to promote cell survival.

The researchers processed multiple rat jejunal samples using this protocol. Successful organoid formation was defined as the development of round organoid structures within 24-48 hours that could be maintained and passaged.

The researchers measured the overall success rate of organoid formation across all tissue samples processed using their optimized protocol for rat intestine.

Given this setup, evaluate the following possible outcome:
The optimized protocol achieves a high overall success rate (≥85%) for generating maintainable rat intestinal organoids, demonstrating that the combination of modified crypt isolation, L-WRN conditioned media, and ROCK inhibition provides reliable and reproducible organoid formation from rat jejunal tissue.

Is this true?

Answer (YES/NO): NO